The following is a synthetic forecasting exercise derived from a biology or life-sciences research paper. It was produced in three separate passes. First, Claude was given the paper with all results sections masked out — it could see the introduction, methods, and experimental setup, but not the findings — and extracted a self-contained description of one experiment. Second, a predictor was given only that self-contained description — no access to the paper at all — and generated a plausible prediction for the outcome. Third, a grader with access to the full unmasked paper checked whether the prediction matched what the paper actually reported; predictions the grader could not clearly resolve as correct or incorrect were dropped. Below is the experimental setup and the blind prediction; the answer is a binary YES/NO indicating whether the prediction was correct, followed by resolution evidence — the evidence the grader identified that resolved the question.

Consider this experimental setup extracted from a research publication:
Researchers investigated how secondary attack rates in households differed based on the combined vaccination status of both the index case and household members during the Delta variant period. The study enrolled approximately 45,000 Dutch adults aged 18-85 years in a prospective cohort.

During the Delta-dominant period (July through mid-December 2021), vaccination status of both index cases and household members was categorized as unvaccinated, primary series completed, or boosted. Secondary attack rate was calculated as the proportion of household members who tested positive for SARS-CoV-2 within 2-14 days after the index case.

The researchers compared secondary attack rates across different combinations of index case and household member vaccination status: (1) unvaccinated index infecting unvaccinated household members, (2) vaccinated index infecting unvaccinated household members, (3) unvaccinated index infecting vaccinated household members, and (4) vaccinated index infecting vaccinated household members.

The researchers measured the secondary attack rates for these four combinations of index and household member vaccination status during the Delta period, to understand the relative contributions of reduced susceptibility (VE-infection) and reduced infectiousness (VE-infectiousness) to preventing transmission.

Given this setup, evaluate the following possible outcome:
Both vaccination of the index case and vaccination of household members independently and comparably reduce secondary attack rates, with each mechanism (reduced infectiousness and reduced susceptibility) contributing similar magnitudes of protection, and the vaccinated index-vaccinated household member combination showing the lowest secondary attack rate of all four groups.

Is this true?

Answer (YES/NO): NO